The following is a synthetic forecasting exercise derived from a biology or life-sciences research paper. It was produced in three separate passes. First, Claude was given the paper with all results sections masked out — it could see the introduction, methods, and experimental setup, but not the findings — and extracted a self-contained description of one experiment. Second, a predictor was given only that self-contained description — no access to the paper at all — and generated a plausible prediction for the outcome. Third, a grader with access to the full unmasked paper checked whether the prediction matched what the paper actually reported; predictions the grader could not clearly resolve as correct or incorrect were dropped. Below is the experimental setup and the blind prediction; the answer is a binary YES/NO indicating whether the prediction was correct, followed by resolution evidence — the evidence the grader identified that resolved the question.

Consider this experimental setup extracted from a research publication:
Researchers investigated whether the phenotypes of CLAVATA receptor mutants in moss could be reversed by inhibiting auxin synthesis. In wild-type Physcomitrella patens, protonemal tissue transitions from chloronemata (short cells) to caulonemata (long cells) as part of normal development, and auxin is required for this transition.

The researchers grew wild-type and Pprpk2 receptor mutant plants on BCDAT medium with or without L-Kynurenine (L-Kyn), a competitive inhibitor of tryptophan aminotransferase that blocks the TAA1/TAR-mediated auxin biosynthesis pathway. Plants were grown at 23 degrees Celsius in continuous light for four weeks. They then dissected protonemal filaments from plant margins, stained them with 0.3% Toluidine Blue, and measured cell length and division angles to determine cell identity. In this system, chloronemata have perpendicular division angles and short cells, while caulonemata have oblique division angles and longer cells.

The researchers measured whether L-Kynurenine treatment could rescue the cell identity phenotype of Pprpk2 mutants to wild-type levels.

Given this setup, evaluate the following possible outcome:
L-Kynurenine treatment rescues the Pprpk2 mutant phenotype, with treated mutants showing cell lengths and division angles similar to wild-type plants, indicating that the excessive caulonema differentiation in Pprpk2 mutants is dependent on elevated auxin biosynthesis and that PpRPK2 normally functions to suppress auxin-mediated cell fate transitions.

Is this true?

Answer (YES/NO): NO